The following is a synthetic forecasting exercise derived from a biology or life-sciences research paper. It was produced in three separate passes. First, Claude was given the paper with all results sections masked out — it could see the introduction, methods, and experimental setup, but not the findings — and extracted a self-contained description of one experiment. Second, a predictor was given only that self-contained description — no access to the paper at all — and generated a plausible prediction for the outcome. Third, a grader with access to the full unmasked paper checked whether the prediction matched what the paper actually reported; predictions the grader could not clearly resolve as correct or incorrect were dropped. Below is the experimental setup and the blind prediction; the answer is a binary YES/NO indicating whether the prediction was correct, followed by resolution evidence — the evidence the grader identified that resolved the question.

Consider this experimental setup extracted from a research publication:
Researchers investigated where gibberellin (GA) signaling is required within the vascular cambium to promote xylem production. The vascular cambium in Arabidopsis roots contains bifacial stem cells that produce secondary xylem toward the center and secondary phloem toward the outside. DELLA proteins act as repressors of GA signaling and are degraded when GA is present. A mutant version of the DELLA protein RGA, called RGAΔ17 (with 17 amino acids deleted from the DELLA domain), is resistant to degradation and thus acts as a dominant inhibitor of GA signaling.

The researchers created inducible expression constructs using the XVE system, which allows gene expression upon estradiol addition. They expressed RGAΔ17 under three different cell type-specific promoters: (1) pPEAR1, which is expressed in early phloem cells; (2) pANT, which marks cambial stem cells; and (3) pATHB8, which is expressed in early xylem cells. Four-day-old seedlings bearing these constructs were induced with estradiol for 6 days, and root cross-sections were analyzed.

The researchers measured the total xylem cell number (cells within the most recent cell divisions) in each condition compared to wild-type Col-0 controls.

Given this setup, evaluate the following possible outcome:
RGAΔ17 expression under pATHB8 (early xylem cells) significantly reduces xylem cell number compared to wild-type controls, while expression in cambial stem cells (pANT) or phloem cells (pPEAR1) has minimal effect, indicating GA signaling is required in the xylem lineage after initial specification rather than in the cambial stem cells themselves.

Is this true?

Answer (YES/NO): NO